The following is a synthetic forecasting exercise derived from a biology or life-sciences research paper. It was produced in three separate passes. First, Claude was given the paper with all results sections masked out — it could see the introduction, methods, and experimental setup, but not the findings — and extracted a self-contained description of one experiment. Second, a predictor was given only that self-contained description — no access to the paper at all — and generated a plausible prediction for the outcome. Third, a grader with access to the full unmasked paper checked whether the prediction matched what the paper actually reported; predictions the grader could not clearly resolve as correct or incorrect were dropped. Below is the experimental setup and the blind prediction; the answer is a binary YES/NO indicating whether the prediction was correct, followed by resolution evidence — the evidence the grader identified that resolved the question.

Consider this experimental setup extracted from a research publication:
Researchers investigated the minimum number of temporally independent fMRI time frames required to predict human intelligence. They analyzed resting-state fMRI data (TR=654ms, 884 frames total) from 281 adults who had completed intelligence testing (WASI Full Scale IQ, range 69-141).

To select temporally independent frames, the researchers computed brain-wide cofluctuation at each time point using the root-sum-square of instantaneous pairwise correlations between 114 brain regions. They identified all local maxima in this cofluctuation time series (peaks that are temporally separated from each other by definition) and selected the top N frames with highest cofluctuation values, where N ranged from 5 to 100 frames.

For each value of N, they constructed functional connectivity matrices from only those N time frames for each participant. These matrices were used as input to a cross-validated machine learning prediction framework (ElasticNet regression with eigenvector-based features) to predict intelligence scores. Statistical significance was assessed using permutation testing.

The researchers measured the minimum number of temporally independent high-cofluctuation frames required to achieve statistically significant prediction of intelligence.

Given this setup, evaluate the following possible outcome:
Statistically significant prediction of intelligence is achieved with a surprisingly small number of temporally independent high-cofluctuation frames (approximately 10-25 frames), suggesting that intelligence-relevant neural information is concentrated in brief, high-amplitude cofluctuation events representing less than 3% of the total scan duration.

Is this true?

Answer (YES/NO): NO